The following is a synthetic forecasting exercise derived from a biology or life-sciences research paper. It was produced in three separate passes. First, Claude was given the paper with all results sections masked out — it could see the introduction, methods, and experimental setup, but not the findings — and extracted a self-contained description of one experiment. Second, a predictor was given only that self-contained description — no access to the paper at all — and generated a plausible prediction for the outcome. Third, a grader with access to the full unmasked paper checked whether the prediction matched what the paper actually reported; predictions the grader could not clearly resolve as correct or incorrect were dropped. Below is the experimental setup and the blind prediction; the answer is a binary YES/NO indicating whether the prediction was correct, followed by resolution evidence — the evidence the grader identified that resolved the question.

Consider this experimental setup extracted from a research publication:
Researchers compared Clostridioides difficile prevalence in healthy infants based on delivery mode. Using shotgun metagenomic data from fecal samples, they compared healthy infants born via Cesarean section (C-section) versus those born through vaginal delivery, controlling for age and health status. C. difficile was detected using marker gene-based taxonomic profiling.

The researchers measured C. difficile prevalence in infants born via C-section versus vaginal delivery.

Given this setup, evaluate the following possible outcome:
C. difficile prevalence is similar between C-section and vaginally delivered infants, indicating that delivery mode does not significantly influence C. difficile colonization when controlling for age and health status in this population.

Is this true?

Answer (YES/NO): NO